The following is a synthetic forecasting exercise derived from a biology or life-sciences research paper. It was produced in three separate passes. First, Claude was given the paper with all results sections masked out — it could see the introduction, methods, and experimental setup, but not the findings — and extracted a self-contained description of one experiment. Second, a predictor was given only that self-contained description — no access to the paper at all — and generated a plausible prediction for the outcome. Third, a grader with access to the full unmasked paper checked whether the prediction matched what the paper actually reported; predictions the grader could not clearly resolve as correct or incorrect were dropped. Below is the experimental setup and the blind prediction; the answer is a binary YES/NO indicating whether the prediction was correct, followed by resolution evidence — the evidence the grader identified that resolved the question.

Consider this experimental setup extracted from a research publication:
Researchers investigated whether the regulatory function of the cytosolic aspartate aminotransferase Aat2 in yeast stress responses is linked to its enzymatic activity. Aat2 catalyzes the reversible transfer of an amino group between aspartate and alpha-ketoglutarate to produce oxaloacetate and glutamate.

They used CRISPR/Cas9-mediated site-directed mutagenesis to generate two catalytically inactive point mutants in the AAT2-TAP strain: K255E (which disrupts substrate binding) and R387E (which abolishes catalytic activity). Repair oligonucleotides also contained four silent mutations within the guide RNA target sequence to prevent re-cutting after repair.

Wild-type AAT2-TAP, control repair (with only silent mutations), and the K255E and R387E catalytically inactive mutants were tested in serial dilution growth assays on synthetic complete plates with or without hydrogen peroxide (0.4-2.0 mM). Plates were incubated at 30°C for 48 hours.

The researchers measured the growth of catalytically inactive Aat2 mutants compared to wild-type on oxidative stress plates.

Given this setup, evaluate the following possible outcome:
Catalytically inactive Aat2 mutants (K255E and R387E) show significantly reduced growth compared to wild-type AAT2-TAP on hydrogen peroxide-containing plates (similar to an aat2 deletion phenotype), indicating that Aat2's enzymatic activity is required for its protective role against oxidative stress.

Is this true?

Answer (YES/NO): NO